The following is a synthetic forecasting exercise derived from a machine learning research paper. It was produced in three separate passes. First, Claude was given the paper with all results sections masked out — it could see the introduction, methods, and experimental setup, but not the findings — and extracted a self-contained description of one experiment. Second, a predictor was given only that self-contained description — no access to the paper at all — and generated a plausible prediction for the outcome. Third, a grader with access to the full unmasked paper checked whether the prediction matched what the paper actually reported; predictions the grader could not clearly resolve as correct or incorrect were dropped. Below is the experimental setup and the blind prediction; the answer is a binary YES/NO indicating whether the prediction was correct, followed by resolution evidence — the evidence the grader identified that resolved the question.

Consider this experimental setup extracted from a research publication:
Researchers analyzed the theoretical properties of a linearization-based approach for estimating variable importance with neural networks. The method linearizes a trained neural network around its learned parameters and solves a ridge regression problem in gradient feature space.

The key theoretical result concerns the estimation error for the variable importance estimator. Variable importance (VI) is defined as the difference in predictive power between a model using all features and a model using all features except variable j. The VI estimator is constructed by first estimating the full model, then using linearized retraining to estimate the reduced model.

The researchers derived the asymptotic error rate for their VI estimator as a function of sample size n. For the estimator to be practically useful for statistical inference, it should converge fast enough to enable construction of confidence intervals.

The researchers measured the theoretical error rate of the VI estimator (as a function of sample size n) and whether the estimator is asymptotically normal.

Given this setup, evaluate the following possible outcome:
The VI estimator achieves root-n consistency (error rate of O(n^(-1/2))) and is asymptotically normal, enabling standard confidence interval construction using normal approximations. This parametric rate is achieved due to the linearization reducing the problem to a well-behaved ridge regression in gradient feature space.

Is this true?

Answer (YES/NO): YES